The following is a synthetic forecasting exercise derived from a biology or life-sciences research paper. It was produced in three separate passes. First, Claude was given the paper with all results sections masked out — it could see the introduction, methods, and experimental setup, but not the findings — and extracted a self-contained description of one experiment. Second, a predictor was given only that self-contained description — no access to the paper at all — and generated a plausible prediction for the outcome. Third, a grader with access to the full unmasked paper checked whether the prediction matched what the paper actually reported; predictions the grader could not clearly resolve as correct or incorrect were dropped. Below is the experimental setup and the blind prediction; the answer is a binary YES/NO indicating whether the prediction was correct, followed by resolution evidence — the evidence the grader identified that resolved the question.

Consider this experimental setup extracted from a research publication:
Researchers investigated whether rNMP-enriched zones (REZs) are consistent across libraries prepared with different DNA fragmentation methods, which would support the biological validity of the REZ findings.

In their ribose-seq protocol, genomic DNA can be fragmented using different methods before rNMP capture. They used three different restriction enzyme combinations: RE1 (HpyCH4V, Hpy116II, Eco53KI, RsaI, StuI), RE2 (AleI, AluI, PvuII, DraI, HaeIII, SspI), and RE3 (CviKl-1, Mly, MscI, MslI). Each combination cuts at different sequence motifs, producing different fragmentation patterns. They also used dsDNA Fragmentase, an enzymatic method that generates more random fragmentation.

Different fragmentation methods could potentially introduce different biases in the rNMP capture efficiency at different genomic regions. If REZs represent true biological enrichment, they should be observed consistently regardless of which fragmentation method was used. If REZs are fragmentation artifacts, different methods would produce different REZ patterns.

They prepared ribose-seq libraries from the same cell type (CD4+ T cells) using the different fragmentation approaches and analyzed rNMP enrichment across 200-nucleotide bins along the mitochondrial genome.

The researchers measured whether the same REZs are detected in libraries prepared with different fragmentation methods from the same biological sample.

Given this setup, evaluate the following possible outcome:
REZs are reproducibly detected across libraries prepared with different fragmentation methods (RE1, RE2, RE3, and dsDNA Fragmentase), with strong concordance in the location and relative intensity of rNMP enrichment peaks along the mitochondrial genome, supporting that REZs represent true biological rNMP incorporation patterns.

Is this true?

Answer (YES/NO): YES